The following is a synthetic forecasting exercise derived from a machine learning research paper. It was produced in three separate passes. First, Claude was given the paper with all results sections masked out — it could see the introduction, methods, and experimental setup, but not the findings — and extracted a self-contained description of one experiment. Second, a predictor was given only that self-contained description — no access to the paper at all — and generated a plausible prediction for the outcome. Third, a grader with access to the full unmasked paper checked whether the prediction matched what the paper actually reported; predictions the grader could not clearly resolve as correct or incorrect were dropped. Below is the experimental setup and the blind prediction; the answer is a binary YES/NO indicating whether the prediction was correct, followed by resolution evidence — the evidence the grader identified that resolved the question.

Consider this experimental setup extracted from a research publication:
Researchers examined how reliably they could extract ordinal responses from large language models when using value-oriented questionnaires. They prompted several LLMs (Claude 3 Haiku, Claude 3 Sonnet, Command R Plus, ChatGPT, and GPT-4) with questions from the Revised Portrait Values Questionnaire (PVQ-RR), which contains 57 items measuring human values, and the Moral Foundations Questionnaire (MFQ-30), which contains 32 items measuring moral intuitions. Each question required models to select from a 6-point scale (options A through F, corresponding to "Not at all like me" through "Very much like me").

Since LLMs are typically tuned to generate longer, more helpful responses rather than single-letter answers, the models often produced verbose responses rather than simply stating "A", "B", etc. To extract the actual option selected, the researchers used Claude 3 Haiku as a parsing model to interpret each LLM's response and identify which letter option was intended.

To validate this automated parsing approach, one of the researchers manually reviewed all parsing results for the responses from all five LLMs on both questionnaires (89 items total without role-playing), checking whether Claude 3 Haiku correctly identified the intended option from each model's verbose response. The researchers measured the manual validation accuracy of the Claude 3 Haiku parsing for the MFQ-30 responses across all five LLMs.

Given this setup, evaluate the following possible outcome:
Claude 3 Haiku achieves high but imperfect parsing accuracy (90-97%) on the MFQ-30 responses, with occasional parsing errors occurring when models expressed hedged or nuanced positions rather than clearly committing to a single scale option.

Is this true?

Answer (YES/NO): NO